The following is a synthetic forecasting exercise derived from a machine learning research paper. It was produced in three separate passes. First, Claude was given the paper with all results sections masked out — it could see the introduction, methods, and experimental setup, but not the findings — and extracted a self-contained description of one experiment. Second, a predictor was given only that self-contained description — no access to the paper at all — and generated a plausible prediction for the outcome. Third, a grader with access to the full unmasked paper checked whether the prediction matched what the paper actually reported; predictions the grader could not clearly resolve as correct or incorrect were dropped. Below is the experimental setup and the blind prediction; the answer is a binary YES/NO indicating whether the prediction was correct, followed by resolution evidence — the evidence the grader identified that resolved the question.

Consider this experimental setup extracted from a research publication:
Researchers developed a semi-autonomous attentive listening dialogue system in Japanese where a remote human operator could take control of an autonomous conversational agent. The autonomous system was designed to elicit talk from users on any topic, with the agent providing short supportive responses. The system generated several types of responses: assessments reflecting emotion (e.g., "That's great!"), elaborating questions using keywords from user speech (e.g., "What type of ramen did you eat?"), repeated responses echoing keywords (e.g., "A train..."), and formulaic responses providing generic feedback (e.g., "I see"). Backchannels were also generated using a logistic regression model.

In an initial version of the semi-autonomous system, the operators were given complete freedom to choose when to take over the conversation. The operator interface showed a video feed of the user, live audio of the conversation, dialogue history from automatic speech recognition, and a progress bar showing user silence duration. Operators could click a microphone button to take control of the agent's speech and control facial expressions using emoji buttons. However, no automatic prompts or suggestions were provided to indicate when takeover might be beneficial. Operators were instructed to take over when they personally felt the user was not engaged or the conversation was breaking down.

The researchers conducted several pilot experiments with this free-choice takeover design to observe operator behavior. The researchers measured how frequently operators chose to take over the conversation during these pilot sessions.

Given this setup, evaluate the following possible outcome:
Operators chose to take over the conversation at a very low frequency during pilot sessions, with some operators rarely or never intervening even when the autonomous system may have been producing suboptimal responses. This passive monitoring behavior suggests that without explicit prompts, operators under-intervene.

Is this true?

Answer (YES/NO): YES